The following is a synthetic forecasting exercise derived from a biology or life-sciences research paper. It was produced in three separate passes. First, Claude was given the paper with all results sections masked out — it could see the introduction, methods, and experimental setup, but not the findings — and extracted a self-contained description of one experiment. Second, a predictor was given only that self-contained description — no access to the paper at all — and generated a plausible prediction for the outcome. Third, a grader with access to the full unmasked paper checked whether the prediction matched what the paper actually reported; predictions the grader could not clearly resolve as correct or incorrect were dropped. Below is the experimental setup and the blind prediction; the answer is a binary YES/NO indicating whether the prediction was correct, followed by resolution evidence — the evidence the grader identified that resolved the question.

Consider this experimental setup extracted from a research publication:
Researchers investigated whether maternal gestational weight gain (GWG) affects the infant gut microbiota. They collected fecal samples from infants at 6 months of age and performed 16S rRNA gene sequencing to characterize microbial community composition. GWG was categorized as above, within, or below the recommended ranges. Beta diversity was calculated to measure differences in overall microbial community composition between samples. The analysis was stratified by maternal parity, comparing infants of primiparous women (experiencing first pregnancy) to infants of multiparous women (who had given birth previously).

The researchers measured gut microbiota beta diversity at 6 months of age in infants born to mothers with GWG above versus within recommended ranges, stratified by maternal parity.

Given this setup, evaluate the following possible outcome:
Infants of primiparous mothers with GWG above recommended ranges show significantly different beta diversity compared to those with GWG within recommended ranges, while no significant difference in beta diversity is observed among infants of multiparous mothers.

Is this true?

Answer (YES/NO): NO